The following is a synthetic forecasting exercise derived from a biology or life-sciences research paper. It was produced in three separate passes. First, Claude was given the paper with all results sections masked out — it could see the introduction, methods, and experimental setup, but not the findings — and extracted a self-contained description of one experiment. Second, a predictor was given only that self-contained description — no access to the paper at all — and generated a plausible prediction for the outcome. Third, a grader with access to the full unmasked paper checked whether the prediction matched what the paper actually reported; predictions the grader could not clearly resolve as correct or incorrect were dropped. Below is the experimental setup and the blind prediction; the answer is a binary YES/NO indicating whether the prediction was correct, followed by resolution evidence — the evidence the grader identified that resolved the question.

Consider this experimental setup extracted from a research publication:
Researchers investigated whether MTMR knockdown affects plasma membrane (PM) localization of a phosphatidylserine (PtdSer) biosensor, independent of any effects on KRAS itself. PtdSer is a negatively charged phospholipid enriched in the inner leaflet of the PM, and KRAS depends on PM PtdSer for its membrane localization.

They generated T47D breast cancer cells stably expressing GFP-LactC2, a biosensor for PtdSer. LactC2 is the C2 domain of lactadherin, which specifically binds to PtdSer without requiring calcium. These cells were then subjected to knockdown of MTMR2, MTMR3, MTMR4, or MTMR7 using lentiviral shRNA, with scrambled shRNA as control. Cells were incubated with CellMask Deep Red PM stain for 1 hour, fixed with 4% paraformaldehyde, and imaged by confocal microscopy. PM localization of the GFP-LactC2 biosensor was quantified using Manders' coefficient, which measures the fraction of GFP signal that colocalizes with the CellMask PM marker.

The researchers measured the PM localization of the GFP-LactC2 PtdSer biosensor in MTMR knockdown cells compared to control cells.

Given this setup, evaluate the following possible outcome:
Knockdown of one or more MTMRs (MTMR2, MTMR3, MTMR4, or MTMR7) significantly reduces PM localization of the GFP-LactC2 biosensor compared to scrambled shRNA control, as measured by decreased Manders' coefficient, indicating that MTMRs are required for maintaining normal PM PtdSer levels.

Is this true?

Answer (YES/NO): NO